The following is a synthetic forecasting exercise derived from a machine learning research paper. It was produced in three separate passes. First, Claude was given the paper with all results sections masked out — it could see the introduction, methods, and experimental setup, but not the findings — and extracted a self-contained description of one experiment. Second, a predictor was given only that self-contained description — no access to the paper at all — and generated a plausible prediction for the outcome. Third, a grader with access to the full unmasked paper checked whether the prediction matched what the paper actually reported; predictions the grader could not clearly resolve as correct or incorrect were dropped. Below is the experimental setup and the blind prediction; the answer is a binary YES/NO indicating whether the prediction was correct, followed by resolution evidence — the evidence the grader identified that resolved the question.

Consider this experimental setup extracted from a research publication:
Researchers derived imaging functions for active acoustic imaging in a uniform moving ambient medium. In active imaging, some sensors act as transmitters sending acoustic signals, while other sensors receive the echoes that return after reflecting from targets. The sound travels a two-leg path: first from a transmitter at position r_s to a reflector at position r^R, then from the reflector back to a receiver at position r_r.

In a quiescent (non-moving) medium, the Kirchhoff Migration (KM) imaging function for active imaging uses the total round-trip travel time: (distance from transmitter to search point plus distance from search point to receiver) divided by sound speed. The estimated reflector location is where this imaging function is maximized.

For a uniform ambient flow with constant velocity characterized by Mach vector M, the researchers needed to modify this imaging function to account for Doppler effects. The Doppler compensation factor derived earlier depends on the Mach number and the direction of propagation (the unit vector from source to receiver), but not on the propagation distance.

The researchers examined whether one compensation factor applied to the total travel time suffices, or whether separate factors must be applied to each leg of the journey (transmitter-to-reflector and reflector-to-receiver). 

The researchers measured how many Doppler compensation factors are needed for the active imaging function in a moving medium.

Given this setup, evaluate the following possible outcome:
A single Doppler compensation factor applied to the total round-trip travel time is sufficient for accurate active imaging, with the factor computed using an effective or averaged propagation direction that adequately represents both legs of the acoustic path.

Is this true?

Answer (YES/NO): NO